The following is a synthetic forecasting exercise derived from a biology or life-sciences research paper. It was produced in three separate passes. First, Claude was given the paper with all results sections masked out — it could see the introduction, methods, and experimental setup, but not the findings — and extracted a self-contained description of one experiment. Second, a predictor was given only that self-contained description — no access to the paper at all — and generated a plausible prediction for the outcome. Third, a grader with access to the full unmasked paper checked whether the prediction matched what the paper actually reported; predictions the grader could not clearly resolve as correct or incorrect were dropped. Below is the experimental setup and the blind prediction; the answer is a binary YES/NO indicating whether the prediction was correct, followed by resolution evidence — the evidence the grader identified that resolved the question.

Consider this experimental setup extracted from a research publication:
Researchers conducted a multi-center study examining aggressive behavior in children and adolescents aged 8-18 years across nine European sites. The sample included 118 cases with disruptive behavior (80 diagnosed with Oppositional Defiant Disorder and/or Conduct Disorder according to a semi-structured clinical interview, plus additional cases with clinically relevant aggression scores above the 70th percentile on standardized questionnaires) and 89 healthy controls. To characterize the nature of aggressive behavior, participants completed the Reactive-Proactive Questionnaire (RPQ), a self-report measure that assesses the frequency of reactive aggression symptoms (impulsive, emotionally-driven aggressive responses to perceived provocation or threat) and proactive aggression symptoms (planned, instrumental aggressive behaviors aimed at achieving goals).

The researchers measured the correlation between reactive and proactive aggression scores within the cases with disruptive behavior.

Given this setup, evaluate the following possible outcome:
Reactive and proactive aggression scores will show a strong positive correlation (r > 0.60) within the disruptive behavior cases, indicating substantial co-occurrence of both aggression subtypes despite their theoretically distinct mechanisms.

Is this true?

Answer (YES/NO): YES